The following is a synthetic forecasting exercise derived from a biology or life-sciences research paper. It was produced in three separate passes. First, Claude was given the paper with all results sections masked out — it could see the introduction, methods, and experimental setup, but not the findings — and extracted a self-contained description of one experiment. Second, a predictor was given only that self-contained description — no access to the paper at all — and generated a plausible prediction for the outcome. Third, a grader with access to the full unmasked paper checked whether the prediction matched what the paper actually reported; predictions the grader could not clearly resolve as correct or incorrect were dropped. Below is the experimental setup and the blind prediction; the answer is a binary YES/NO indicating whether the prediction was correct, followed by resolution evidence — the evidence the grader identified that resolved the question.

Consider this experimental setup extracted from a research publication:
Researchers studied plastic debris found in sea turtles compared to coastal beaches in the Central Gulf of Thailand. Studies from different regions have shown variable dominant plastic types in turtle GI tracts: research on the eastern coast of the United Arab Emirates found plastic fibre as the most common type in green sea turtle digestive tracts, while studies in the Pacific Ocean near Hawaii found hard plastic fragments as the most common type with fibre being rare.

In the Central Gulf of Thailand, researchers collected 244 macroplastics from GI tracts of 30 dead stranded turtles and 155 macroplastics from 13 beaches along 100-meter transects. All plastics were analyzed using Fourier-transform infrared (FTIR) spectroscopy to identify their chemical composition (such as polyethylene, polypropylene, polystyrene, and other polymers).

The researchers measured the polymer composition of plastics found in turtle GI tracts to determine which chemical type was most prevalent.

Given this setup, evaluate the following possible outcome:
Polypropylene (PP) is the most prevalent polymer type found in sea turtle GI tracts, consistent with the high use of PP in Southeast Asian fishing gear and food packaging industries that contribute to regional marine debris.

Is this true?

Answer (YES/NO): NO